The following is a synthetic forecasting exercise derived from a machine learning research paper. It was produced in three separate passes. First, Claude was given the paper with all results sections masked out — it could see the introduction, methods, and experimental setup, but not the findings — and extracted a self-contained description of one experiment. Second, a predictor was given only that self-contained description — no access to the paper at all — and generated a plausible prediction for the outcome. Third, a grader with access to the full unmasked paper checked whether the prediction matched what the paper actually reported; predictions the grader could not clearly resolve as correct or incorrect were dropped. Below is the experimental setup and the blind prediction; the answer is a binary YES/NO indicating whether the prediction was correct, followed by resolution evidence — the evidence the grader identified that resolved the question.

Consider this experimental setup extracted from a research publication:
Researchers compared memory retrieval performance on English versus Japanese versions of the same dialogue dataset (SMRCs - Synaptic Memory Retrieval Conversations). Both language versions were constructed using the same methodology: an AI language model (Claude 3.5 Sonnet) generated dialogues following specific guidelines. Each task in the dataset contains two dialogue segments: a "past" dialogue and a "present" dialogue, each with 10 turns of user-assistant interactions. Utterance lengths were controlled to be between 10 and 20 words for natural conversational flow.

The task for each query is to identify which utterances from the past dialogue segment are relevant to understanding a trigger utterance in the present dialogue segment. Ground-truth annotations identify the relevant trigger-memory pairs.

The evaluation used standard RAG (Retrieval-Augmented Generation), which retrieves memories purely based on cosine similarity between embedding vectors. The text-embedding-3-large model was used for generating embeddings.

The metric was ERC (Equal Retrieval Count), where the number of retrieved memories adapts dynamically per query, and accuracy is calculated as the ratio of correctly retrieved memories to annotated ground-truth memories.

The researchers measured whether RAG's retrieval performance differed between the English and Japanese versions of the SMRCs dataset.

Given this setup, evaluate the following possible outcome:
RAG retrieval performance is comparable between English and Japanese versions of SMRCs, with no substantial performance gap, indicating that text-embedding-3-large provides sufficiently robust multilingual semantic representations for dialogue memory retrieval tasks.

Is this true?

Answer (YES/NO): NO